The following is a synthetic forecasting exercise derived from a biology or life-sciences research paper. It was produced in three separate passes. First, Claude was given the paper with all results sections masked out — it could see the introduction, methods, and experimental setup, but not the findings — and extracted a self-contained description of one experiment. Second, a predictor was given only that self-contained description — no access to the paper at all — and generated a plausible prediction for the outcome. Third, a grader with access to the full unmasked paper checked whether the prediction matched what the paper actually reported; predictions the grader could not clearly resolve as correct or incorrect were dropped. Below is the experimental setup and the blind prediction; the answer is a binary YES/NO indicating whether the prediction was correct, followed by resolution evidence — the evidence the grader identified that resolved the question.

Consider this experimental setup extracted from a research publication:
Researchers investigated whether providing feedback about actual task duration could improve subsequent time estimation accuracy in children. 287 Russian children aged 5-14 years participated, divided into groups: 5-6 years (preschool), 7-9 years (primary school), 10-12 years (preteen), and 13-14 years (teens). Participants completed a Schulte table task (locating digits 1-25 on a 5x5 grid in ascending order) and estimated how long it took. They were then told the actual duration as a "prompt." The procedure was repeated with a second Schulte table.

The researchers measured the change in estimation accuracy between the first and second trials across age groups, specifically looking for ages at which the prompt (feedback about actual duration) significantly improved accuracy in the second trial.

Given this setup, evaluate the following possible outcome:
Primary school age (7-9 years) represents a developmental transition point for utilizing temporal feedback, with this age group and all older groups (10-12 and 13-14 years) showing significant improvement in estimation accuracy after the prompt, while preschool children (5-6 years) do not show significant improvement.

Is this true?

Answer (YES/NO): NO